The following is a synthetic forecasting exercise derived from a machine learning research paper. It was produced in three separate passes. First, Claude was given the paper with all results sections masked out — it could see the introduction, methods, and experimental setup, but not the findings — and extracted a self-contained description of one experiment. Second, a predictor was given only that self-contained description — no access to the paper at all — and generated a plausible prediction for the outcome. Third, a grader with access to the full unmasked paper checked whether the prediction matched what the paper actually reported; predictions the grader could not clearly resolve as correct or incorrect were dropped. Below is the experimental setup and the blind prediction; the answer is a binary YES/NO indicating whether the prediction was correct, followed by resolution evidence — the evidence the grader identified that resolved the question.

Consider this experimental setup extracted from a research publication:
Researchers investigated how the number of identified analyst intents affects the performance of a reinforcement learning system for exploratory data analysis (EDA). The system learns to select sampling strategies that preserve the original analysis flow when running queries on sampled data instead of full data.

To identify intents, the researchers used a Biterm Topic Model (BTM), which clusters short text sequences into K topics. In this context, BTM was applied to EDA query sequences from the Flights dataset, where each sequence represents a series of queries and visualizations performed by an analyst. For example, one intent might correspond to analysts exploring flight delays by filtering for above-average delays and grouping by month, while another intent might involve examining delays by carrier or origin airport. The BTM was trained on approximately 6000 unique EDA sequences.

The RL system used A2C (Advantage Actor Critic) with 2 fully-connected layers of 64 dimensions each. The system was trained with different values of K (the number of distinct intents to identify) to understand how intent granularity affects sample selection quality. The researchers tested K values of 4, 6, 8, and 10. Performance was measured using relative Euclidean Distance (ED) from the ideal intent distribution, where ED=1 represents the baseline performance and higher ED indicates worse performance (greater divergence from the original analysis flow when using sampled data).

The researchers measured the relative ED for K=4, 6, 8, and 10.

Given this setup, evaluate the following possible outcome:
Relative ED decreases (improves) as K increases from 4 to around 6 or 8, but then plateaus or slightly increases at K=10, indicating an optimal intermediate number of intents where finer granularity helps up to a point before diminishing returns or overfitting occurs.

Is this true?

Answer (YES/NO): NO